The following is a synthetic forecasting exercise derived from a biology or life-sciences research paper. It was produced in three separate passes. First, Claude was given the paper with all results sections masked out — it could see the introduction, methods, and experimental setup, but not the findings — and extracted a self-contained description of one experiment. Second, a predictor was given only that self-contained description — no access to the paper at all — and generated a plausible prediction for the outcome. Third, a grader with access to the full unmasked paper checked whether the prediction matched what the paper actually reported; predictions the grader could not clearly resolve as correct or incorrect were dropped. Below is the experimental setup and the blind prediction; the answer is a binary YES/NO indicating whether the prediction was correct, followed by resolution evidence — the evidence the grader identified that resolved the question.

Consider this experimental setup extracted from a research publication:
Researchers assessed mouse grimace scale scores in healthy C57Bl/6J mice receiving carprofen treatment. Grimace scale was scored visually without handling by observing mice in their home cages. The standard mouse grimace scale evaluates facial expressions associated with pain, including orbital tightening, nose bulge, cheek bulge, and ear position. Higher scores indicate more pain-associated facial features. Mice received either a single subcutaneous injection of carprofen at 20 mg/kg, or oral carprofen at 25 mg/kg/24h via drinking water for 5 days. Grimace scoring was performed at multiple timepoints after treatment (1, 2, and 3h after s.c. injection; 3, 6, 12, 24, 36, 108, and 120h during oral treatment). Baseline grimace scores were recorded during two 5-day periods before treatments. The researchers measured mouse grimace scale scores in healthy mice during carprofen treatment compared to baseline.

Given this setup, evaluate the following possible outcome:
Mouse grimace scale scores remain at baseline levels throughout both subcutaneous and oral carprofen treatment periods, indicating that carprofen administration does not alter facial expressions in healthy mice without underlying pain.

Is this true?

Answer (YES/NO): YES